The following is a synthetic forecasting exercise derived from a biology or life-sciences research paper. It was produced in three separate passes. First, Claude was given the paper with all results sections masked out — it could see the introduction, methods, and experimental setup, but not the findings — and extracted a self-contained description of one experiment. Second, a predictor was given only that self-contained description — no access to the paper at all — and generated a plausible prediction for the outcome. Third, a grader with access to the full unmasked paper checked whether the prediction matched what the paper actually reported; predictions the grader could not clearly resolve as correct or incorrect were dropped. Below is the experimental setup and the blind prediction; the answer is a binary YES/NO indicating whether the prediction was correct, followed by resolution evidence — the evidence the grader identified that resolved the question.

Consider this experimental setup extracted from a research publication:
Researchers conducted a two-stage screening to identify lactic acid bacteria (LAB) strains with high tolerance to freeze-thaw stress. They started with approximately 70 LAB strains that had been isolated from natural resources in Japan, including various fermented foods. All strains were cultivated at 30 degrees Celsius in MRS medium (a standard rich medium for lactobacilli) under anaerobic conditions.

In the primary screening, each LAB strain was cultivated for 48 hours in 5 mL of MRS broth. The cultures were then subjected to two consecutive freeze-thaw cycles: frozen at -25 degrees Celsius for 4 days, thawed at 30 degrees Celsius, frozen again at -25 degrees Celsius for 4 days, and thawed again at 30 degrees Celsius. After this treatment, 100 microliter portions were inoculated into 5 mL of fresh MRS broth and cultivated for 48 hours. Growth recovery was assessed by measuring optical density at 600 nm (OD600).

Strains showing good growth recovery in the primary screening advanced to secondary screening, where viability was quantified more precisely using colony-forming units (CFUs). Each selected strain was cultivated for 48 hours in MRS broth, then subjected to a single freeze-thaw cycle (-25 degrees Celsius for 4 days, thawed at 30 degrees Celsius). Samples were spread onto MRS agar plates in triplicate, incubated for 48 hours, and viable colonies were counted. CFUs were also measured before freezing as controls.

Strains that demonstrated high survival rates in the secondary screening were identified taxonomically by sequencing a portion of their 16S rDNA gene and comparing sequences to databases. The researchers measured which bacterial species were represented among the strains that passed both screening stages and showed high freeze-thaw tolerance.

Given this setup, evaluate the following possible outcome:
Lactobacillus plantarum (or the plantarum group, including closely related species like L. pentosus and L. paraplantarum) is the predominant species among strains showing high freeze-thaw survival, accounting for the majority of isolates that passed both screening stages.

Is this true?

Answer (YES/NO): NO